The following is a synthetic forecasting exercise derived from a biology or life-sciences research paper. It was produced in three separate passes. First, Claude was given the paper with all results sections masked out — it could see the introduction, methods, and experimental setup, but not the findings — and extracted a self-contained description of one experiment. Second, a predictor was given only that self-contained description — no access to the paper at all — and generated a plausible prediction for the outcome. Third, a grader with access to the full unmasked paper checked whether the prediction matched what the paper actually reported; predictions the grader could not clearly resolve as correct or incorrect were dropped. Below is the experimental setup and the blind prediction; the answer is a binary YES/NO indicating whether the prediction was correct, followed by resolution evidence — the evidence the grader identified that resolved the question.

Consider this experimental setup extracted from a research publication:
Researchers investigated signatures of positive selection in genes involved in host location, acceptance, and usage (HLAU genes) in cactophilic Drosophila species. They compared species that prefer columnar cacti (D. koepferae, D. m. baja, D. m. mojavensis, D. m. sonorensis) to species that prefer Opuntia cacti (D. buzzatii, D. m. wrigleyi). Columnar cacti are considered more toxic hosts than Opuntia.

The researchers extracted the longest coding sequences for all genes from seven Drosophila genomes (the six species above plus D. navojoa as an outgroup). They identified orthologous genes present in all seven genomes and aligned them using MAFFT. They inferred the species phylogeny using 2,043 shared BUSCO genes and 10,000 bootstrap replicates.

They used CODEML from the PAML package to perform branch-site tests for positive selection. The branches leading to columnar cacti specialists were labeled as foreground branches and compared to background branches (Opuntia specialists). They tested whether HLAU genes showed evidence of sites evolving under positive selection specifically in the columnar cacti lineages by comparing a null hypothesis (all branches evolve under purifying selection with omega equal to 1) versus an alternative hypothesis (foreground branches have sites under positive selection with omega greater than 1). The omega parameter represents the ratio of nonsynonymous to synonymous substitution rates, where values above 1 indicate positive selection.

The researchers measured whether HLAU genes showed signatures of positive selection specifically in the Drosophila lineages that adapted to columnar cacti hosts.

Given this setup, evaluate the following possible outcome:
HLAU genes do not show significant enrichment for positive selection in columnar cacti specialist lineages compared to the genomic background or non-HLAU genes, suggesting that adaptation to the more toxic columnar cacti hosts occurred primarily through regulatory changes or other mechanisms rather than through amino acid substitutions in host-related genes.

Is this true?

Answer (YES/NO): YES